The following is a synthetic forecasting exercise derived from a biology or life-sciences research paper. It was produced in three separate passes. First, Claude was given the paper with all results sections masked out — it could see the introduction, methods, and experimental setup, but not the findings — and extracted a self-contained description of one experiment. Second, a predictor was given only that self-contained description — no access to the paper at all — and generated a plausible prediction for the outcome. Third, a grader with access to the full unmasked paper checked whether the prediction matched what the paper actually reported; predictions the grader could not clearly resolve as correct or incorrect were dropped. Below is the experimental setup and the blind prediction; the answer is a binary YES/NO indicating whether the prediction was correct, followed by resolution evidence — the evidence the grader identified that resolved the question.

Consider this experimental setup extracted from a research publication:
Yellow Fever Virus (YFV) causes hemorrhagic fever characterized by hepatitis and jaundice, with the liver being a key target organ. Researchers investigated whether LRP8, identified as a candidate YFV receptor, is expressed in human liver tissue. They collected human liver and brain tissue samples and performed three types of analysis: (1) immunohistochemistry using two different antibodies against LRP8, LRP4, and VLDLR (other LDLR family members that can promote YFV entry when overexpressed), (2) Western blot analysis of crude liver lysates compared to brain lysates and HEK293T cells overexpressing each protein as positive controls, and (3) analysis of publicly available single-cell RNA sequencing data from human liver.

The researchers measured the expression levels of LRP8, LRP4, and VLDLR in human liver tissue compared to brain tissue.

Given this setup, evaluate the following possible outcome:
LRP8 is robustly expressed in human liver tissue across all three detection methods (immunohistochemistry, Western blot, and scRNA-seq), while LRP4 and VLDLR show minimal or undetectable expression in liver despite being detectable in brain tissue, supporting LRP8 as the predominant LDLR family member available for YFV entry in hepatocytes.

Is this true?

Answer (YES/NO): YES